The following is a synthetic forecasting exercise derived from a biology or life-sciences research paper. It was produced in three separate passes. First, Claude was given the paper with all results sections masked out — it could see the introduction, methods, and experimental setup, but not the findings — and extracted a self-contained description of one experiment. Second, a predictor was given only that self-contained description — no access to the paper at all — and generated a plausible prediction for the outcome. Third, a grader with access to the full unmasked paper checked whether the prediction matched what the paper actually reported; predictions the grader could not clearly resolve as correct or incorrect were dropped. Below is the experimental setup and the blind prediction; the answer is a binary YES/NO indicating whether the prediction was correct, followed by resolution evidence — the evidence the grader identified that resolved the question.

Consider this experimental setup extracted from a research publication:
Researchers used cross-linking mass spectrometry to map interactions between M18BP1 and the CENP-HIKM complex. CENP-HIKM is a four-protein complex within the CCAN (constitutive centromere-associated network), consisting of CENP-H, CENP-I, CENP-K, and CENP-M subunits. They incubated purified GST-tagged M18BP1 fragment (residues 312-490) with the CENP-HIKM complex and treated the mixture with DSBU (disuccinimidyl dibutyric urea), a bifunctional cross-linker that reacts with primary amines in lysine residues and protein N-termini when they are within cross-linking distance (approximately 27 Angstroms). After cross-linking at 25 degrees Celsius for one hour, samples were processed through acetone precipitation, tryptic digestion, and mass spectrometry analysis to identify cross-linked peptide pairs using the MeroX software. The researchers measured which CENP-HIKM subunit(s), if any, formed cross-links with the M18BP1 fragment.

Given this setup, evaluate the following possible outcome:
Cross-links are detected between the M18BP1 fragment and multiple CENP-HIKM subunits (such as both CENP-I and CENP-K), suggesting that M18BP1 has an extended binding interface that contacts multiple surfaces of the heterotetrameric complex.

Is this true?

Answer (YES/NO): YES